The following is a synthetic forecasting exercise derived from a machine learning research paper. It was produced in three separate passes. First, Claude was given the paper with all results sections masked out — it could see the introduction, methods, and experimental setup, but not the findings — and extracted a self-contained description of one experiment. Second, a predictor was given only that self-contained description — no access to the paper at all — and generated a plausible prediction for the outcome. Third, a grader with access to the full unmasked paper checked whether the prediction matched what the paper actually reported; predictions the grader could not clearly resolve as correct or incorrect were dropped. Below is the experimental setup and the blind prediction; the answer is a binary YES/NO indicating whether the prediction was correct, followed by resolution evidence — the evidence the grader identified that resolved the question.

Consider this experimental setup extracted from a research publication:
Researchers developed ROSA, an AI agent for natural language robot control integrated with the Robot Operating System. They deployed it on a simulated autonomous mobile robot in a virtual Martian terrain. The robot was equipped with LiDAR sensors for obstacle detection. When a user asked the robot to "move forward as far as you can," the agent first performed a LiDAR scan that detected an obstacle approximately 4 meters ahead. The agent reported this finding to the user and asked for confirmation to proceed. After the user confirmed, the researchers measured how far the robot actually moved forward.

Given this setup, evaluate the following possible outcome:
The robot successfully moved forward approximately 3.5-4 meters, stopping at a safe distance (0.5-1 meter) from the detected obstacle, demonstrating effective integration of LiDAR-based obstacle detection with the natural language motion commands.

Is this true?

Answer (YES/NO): NO